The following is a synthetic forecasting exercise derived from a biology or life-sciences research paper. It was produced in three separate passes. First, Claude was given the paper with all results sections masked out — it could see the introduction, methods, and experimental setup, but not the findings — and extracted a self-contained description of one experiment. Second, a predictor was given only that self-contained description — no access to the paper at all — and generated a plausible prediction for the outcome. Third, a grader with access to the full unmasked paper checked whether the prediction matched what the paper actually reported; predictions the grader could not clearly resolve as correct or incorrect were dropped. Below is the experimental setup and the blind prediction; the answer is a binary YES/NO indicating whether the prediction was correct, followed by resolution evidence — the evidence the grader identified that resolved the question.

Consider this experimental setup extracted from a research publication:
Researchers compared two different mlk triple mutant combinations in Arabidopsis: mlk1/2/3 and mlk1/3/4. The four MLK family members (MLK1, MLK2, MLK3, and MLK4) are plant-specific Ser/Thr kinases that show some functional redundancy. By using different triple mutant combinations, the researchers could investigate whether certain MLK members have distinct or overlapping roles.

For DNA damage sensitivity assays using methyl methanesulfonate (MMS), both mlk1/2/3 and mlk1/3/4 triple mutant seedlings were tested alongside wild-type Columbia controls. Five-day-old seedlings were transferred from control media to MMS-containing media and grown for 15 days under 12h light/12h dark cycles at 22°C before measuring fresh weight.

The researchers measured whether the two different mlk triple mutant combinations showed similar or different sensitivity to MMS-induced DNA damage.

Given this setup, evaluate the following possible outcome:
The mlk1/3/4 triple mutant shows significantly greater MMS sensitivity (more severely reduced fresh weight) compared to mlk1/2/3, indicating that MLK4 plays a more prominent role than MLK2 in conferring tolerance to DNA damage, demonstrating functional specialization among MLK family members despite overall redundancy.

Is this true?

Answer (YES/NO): YES